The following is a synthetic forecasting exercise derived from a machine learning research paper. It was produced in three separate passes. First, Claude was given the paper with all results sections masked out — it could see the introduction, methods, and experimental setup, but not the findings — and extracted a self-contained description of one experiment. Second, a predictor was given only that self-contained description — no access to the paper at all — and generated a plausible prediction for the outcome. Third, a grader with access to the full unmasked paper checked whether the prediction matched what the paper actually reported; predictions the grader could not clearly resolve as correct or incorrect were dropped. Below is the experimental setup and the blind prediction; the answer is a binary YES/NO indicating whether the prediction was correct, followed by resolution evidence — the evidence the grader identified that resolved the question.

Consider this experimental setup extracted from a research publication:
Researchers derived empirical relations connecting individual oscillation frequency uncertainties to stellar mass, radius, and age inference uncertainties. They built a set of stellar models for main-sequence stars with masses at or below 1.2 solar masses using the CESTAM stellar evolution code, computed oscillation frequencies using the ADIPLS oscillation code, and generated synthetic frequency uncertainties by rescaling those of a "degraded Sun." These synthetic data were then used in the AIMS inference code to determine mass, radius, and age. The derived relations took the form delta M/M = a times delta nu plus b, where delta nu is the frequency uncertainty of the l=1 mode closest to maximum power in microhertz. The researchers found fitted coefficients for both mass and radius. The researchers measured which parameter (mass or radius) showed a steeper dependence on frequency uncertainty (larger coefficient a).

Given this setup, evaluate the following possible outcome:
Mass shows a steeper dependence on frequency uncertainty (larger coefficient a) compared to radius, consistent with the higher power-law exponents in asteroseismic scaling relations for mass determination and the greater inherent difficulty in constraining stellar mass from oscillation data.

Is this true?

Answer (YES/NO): YES